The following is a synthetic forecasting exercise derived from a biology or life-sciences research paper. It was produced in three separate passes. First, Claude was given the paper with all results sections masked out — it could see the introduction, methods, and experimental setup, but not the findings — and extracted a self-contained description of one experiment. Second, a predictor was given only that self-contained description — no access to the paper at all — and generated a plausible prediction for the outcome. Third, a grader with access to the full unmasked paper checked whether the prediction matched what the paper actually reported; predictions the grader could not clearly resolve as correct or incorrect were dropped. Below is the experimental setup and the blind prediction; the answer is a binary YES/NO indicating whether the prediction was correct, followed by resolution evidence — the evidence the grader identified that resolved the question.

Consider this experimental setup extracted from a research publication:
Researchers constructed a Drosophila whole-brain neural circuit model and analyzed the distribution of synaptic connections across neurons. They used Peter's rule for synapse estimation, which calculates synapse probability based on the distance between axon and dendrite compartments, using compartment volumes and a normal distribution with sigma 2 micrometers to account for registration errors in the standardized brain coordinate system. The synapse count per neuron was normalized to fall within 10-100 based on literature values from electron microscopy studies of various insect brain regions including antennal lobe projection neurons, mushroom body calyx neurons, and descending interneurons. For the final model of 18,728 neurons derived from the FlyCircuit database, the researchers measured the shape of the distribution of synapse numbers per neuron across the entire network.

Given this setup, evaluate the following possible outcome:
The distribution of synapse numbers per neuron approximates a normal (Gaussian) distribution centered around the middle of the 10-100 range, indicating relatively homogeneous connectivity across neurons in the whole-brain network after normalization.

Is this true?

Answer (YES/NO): NO